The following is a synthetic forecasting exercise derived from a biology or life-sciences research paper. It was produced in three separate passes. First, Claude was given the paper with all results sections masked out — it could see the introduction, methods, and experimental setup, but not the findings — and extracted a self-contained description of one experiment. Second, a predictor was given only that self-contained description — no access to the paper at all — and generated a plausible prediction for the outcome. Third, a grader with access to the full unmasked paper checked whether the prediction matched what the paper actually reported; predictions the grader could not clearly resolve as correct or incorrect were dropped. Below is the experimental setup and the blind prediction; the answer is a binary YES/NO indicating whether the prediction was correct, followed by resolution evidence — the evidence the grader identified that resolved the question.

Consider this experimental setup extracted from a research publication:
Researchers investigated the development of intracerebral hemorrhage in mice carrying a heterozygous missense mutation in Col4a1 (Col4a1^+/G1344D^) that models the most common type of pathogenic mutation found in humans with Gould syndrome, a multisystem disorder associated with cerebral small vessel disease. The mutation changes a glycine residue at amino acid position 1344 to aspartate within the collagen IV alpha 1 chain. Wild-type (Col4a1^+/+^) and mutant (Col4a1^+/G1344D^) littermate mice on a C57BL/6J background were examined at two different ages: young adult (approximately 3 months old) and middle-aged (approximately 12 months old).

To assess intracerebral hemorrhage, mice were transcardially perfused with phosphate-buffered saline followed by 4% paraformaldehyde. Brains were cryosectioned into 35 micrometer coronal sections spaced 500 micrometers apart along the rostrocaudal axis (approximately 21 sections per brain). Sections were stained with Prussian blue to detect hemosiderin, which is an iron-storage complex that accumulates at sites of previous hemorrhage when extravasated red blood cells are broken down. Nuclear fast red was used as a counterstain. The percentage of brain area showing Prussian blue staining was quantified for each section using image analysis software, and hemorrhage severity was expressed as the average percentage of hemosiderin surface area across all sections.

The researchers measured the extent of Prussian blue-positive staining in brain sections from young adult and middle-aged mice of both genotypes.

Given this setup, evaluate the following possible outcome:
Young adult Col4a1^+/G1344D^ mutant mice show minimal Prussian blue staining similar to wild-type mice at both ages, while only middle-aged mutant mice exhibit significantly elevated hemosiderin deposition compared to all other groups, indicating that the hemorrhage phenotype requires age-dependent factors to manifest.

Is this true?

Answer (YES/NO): NO